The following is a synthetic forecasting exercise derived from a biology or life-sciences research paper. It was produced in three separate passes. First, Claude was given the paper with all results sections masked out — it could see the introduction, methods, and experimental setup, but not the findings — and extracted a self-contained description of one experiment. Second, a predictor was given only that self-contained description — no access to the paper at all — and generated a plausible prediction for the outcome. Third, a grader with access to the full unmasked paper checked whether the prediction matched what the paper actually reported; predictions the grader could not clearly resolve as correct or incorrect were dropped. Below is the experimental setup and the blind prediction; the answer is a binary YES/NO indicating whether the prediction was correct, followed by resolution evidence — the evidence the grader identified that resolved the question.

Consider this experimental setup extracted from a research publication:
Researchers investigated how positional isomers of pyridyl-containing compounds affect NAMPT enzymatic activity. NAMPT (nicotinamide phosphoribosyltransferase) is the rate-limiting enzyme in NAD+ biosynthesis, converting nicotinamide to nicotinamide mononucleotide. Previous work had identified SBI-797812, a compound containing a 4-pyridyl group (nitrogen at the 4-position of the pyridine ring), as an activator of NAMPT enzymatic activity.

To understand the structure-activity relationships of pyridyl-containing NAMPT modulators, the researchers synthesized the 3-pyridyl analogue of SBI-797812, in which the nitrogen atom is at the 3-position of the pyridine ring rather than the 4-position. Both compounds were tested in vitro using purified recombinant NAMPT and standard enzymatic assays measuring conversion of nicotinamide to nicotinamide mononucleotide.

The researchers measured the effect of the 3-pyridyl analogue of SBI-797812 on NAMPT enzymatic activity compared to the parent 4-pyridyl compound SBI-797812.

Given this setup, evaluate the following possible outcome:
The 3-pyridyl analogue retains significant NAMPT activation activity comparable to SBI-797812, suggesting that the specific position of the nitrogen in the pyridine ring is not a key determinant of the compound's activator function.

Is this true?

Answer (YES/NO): NO